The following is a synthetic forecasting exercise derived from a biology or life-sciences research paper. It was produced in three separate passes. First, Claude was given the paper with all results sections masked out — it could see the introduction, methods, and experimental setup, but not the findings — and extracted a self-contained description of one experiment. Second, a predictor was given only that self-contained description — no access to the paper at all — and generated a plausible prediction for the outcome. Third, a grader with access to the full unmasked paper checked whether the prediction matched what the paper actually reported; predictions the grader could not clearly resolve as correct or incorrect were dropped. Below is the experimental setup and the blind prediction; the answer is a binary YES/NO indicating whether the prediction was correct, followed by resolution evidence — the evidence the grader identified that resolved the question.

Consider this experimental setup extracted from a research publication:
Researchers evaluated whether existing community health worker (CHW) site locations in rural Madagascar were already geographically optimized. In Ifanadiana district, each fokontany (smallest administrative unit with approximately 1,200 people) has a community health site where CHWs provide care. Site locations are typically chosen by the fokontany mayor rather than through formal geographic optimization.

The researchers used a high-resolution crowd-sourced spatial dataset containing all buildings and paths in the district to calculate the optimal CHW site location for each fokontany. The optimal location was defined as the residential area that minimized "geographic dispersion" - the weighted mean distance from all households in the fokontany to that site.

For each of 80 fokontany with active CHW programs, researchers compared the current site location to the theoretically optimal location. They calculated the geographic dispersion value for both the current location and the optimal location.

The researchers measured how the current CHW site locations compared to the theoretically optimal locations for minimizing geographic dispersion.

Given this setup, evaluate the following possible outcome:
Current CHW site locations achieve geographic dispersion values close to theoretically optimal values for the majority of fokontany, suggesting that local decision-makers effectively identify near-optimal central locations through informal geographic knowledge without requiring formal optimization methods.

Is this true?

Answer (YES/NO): YES